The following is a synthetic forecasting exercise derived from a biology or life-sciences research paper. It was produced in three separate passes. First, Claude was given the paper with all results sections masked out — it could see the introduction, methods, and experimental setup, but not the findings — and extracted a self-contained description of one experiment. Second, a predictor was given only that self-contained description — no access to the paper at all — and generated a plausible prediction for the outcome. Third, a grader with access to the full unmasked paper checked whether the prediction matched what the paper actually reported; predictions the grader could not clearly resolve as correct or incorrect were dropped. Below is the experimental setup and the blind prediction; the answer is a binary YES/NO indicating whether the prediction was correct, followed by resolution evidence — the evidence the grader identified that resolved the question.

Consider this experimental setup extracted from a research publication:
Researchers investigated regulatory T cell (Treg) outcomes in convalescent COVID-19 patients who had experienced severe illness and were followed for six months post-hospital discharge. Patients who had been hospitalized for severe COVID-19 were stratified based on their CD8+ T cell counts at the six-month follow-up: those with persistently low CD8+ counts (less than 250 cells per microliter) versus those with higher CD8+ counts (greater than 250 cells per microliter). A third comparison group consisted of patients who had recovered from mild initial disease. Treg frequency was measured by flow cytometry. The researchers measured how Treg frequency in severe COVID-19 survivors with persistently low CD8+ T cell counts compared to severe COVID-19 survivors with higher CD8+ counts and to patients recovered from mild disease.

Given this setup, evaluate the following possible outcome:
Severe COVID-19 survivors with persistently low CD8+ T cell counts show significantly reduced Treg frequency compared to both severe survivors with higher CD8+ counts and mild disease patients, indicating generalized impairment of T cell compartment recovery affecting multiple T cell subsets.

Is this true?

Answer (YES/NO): NO